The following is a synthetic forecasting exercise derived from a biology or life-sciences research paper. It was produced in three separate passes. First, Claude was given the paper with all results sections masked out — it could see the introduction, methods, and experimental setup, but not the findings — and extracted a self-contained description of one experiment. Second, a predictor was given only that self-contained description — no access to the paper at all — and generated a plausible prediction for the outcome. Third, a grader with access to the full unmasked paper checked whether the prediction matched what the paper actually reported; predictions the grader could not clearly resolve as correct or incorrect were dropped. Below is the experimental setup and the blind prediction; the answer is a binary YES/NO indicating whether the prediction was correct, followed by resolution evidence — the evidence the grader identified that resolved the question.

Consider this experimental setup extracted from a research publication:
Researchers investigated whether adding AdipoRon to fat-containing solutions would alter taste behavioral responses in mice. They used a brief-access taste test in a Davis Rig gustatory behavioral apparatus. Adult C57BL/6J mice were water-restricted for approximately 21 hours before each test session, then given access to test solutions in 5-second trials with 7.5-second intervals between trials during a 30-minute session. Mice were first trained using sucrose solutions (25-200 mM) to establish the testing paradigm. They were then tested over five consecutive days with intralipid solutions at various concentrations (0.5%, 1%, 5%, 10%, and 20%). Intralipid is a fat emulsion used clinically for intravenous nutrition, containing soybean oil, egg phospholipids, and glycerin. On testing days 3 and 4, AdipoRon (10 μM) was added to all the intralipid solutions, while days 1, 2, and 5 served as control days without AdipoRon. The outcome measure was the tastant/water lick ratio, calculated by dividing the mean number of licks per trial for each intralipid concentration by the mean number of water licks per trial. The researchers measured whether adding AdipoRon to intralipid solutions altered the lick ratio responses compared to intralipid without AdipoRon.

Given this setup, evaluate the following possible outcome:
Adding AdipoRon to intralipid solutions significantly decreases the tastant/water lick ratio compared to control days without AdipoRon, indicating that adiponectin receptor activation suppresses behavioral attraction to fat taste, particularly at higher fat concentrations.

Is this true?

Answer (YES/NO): NO